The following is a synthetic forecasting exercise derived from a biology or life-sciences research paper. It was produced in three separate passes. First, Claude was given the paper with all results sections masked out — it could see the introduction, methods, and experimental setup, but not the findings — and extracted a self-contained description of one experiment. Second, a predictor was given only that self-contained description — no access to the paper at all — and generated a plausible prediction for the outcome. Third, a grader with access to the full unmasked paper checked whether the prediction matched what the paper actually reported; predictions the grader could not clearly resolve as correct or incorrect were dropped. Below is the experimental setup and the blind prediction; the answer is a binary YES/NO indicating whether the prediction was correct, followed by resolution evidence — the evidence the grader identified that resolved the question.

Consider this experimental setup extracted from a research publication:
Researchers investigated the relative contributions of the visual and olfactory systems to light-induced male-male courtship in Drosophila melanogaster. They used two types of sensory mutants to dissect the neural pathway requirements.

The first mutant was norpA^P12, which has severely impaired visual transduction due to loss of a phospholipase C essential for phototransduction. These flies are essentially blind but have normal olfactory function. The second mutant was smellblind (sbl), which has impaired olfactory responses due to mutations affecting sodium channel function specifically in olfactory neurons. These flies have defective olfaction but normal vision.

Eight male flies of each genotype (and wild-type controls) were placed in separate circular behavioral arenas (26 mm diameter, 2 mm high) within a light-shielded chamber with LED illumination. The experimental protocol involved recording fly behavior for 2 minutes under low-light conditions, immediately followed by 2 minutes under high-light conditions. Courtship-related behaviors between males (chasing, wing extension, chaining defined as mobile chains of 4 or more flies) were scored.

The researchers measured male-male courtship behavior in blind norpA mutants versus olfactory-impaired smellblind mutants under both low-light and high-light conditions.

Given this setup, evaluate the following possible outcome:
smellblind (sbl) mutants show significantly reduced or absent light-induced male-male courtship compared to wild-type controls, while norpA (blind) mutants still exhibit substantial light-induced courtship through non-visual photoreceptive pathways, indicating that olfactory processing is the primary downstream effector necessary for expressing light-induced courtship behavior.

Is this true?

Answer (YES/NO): NO